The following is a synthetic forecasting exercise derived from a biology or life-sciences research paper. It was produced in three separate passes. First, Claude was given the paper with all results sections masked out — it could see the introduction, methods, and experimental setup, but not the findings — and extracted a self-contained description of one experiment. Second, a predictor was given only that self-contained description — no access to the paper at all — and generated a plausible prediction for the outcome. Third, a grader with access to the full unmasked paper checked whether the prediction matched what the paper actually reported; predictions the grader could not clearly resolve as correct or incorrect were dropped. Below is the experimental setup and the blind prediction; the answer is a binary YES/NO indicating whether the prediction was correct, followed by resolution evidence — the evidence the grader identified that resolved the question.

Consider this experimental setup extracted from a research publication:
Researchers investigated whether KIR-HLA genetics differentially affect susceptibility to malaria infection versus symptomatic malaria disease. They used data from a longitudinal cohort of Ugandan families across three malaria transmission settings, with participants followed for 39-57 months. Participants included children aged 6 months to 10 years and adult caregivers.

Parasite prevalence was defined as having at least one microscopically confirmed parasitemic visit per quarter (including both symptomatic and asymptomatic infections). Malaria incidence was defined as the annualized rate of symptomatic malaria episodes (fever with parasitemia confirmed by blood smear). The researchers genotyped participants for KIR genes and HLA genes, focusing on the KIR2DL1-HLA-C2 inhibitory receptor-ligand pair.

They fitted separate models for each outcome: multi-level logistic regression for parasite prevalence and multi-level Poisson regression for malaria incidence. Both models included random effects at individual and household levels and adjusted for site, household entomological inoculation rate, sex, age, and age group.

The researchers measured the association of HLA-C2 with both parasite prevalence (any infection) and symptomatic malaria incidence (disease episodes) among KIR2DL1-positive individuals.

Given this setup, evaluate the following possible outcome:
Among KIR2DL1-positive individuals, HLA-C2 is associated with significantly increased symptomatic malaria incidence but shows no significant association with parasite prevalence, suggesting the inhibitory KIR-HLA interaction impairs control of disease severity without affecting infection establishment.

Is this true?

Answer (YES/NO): NO